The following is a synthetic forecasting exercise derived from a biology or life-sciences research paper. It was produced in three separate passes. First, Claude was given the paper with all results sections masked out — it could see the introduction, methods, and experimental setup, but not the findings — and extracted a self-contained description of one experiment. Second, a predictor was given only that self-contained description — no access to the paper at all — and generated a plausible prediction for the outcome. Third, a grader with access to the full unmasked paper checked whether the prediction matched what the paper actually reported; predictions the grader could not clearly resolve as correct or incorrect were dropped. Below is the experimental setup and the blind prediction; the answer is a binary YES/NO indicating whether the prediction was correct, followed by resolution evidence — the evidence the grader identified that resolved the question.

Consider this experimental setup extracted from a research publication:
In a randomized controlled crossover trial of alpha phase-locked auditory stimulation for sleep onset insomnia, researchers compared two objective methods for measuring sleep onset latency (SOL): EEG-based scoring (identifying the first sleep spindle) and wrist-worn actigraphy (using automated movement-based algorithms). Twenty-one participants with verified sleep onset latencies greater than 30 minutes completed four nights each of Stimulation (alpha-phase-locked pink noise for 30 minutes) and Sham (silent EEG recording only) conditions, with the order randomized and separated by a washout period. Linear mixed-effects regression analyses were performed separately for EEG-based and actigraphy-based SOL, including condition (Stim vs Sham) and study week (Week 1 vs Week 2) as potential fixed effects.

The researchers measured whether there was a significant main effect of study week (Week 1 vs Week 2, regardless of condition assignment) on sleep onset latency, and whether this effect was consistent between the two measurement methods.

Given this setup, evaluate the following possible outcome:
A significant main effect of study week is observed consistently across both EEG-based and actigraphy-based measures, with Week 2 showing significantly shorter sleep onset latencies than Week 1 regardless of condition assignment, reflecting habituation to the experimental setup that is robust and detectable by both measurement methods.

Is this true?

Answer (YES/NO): NO